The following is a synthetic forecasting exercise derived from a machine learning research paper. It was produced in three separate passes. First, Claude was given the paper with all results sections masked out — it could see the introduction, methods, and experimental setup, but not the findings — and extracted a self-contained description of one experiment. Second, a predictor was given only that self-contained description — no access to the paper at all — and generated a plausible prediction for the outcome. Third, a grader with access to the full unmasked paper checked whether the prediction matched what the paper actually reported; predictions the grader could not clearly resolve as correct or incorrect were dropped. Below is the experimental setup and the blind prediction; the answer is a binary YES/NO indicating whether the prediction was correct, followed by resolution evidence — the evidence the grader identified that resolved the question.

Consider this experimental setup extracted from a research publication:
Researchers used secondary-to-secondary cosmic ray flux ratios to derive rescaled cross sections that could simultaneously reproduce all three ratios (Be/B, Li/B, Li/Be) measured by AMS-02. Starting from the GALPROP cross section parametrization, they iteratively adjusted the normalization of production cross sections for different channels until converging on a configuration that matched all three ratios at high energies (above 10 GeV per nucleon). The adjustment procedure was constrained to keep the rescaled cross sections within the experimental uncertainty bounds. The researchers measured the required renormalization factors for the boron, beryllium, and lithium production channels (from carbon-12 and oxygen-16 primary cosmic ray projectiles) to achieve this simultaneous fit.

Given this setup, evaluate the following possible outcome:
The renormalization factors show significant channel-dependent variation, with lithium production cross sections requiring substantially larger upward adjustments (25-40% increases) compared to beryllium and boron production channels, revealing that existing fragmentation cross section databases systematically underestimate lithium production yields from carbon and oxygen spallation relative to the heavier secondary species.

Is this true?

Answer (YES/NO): YES